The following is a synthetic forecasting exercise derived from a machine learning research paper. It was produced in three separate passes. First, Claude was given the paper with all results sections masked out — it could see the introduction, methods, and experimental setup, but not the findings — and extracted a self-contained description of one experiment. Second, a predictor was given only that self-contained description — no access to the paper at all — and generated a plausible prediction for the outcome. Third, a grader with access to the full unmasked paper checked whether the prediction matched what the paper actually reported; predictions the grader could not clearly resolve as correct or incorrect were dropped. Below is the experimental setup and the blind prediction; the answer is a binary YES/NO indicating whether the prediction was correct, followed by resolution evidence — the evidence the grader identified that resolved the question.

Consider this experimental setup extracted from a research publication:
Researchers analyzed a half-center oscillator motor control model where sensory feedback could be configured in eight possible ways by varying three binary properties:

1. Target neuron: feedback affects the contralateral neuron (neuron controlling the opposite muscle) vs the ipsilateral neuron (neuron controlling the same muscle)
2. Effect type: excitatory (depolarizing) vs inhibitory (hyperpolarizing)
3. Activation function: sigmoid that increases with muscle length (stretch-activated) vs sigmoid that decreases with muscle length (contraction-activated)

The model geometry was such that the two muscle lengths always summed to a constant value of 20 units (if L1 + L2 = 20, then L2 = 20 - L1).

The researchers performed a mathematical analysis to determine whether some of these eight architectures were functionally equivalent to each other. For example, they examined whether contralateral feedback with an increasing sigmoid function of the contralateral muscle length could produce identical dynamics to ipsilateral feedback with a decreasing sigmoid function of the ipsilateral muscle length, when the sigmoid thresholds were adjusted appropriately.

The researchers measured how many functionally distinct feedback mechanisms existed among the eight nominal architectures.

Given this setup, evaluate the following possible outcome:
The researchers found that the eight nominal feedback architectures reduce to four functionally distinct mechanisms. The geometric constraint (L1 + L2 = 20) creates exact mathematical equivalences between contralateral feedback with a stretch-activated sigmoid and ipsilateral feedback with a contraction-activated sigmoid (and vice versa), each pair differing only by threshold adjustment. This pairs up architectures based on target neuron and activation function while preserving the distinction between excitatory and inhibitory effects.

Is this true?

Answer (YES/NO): YES